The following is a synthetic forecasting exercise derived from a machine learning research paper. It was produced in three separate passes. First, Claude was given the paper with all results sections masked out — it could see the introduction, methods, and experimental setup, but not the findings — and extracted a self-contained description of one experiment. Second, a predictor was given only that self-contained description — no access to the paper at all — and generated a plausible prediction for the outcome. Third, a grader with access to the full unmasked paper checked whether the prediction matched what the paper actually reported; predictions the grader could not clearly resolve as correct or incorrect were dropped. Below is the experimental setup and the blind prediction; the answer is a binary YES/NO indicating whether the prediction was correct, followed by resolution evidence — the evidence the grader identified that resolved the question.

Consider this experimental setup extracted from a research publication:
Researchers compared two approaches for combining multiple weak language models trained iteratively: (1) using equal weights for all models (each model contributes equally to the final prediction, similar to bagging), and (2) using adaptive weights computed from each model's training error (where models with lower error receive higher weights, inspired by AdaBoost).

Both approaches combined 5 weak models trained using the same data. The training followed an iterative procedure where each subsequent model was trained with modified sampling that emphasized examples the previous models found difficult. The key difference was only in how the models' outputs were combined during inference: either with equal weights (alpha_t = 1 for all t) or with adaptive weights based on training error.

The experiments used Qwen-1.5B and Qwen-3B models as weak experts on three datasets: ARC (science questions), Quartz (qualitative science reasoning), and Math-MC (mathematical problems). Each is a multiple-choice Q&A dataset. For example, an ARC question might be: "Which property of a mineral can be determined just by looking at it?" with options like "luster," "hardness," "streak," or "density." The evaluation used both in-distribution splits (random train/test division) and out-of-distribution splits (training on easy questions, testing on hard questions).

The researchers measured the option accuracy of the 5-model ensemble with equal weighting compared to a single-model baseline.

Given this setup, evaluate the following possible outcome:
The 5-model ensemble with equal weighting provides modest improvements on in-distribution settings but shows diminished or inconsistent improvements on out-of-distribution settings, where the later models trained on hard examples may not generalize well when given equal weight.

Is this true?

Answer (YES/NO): NO